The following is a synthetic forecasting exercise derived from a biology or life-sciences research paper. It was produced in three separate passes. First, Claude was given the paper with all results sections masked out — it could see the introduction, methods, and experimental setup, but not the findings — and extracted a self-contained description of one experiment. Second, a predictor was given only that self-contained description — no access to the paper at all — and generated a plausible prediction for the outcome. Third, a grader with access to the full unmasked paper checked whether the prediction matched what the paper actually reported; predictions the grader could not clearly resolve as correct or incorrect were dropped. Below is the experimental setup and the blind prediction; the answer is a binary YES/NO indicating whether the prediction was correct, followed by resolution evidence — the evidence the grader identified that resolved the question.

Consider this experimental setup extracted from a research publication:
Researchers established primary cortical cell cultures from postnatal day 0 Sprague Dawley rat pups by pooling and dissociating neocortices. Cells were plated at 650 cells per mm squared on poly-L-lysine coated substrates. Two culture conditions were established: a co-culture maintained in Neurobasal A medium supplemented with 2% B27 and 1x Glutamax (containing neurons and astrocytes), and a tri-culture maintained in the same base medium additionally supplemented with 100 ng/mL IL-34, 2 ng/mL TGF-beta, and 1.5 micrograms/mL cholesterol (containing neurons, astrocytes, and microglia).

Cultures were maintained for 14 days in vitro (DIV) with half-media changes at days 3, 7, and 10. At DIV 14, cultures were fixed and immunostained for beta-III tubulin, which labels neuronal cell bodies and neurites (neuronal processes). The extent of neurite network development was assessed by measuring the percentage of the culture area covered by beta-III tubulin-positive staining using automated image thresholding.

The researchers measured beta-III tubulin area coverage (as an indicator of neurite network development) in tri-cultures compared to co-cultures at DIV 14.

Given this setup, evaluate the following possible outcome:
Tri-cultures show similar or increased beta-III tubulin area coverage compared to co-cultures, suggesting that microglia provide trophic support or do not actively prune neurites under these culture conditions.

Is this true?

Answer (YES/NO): YES